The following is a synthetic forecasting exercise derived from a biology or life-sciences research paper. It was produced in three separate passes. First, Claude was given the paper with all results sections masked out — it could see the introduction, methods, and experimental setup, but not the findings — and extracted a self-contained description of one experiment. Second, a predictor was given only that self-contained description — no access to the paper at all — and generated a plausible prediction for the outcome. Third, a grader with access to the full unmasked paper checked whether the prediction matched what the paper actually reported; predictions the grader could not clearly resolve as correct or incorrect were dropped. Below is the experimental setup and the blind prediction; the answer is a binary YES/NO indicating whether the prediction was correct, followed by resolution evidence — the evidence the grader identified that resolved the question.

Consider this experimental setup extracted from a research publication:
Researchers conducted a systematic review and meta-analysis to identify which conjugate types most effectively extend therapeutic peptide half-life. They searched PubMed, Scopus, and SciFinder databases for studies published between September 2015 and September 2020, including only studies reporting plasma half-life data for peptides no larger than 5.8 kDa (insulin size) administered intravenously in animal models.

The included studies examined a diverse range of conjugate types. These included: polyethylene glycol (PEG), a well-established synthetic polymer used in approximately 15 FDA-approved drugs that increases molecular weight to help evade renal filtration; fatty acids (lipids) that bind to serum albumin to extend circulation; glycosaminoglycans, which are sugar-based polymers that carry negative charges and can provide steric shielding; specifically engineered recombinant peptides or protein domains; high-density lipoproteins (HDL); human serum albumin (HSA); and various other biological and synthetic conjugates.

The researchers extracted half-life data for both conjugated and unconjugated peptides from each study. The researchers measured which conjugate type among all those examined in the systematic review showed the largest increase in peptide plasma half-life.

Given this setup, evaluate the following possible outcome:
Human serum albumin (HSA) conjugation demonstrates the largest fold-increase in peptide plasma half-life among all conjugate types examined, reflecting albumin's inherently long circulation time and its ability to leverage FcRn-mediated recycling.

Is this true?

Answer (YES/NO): NO